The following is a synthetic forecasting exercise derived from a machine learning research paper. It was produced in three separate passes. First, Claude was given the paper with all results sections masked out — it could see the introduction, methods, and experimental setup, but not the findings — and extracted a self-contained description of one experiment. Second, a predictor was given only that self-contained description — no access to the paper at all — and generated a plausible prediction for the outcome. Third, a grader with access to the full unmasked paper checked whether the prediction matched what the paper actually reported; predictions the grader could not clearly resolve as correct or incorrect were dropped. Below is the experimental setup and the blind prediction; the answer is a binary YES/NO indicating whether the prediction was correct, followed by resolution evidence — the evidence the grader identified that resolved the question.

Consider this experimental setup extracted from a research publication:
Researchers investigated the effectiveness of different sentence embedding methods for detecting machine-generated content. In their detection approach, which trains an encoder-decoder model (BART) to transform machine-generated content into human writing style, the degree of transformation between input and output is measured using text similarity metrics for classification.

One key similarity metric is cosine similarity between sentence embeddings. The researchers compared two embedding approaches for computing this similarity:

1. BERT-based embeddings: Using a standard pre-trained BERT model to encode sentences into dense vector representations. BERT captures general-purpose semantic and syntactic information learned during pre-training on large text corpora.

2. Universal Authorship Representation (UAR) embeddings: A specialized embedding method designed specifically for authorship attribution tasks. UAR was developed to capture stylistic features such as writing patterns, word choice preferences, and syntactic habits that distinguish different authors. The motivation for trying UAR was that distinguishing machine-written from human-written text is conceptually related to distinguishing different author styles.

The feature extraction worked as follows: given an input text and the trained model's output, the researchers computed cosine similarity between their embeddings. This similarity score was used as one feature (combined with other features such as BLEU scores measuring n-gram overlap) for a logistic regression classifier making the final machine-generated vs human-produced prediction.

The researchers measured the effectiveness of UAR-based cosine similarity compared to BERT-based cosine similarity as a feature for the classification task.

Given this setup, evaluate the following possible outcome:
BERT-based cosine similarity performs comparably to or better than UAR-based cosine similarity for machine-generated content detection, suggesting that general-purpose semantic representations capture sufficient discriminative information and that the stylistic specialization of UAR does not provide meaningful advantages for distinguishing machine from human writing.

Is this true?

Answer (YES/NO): YES